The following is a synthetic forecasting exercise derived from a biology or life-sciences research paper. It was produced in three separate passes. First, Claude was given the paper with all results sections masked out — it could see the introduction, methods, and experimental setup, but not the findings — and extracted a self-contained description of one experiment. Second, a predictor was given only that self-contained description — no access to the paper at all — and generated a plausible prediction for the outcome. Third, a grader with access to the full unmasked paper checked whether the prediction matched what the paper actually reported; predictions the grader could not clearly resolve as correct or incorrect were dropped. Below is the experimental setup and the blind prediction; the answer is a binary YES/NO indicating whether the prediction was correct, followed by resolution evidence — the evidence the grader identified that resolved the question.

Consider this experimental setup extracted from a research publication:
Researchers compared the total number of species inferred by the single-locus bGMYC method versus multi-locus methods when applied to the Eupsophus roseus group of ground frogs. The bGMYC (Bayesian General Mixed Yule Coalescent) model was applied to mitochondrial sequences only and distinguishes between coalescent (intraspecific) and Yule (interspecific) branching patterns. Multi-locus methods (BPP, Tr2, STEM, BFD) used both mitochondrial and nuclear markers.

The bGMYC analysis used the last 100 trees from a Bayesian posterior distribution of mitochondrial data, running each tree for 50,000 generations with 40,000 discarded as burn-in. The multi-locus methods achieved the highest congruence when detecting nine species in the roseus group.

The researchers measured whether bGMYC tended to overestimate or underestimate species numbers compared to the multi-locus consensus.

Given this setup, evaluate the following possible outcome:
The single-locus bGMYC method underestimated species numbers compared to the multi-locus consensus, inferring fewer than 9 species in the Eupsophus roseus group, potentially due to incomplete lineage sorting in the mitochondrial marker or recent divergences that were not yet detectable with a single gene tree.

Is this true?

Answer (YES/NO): NO